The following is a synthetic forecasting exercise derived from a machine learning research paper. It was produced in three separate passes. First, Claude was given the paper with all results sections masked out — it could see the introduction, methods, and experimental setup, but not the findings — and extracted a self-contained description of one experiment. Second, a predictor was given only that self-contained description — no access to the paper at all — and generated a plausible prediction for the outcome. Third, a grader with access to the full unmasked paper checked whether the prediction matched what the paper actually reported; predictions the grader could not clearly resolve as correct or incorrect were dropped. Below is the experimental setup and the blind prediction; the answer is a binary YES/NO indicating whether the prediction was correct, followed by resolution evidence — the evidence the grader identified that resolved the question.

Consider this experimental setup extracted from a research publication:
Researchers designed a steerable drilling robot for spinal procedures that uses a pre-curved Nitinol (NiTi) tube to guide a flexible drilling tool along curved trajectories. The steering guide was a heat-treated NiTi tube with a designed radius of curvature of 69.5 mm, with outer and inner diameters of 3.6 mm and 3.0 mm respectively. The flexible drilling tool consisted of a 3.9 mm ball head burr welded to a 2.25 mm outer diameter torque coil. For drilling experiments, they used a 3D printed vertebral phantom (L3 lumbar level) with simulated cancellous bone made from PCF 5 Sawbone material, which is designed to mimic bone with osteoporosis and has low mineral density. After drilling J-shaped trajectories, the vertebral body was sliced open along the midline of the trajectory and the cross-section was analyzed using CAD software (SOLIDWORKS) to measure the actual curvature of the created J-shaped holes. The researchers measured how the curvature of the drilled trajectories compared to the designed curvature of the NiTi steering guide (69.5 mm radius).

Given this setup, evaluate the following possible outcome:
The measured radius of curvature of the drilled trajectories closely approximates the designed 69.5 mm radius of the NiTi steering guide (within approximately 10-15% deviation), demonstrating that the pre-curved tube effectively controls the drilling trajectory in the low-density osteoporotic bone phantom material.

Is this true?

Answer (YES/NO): YES